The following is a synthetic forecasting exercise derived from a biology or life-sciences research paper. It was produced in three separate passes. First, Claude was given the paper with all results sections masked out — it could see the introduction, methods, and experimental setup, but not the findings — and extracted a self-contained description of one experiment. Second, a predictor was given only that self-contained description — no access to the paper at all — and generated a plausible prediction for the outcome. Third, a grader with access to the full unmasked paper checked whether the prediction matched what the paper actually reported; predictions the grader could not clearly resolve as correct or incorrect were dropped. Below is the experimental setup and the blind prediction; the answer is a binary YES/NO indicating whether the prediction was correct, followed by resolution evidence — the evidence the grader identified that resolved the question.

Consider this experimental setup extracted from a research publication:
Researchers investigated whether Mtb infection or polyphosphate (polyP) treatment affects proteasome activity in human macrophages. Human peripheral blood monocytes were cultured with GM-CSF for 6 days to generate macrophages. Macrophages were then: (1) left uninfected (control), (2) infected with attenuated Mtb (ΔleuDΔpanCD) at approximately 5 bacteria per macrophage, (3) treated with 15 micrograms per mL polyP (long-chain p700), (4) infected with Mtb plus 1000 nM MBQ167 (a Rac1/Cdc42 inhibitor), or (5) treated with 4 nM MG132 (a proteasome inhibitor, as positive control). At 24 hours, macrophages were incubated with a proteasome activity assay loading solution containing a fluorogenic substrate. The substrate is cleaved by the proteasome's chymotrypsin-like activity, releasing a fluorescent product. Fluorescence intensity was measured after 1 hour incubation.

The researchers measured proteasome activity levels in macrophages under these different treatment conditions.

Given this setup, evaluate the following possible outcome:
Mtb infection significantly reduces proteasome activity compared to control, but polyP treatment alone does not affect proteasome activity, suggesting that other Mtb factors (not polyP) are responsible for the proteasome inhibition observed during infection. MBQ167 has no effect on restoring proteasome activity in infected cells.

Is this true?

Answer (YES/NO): NO